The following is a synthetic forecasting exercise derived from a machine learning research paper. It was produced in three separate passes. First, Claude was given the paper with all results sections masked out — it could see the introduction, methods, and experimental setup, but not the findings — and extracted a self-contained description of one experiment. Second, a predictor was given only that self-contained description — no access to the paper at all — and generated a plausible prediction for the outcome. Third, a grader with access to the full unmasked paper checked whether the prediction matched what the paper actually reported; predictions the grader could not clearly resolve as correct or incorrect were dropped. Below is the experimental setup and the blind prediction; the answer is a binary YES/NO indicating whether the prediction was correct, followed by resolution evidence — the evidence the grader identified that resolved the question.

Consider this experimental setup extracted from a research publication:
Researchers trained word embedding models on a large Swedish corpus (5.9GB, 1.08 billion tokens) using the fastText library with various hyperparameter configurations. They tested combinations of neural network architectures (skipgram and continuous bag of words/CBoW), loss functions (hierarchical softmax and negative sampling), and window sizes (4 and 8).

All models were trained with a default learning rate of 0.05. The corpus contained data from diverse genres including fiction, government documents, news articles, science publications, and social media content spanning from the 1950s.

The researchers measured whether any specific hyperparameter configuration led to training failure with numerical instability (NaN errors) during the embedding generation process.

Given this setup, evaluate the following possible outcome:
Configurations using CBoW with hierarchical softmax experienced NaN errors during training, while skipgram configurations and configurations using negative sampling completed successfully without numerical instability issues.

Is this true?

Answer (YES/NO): YES